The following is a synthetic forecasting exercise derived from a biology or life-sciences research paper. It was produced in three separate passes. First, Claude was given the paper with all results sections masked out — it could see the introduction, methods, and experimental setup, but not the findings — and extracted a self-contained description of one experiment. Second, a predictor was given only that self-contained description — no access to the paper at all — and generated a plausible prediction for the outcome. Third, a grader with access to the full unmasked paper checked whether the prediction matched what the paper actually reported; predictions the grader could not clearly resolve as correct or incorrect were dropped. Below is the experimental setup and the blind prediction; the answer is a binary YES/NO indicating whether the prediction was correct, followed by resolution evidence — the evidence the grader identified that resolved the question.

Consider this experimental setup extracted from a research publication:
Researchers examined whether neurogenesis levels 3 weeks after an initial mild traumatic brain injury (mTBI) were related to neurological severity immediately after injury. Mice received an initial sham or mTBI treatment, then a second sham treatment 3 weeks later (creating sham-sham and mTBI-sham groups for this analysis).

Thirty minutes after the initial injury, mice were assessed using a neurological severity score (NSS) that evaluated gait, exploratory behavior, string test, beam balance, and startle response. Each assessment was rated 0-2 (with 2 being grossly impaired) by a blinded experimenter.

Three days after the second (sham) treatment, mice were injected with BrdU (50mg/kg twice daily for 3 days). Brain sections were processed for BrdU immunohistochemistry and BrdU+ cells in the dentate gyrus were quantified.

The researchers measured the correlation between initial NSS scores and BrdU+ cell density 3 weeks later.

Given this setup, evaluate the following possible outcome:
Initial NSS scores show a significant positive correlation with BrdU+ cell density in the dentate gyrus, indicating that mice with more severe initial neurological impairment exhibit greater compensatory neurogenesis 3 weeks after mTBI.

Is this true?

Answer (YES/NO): YES